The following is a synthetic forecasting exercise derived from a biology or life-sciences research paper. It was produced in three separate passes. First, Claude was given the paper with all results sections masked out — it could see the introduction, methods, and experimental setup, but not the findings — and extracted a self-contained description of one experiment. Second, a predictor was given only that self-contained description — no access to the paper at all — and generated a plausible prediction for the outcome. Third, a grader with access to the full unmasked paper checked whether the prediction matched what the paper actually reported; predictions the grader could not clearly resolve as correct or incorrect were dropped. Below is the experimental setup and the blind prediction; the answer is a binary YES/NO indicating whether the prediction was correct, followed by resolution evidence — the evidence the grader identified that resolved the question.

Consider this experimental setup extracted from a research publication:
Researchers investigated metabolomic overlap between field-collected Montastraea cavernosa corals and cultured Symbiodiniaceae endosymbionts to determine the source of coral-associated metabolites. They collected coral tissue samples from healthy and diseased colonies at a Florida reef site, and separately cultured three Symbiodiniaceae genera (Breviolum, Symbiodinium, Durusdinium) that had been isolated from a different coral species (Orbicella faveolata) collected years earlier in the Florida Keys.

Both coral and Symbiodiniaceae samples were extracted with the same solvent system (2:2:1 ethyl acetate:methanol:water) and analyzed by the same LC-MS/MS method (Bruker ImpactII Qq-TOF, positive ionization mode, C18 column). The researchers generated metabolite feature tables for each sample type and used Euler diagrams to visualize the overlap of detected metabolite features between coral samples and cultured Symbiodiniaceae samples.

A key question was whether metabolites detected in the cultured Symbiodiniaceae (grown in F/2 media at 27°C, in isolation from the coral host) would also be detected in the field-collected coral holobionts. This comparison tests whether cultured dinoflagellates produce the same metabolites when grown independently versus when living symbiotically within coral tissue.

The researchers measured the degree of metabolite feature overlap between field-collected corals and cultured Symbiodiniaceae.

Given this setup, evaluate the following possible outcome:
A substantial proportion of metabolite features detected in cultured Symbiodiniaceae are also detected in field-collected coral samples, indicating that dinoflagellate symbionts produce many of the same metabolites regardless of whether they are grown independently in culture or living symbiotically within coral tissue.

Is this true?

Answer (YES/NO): YES